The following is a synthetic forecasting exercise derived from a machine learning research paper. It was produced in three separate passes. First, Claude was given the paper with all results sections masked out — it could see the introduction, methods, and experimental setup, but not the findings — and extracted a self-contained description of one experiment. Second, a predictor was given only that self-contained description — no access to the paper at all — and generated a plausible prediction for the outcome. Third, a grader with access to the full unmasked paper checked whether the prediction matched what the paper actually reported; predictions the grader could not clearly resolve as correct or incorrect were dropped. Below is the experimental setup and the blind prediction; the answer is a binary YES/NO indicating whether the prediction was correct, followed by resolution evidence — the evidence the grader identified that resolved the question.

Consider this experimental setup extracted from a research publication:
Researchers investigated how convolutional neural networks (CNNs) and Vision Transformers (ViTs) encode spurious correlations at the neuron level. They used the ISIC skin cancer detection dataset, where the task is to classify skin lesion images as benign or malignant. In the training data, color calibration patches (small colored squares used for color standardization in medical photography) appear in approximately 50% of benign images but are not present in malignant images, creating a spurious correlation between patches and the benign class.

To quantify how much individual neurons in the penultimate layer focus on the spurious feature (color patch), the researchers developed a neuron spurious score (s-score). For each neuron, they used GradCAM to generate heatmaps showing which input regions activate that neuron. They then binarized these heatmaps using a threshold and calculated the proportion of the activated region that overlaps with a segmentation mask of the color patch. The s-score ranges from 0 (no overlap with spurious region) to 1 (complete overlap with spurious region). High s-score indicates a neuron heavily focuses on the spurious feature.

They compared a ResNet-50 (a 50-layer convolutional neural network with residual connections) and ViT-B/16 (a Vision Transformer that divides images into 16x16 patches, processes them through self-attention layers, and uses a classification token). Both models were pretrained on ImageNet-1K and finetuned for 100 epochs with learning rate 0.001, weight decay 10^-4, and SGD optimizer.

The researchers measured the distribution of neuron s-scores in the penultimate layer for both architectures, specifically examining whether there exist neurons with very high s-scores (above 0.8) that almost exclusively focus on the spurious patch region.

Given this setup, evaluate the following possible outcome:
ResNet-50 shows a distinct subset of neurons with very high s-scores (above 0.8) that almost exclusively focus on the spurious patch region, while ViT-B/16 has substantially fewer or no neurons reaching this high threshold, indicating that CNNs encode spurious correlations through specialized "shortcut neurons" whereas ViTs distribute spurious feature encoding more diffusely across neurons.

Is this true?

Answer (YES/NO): NO